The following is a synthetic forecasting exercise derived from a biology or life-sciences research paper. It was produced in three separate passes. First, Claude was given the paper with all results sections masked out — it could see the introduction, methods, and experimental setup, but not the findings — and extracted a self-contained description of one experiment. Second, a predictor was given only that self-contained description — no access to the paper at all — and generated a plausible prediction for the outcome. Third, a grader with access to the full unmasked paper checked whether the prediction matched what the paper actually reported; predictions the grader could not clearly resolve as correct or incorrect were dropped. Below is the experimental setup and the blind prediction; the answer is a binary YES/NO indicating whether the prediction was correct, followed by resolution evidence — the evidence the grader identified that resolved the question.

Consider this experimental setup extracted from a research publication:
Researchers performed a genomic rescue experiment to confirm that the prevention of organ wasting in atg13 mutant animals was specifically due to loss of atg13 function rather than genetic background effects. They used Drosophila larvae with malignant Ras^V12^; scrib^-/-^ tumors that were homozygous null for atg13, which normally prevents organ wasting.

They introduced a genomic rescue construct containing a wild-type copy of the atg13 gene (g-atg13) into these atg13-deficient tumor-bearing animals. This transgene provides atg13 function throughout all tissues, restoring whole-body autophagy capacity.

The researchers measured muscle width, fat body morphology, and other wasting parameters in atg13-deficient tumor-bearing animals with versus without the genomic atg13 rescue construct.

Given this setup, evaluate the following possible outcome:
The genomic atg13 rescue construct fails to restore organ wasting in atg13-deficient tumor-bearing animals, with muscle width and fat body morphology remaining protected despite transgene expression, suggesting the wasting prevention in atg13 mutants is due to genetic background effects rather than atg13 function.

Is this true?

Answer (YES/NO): NO